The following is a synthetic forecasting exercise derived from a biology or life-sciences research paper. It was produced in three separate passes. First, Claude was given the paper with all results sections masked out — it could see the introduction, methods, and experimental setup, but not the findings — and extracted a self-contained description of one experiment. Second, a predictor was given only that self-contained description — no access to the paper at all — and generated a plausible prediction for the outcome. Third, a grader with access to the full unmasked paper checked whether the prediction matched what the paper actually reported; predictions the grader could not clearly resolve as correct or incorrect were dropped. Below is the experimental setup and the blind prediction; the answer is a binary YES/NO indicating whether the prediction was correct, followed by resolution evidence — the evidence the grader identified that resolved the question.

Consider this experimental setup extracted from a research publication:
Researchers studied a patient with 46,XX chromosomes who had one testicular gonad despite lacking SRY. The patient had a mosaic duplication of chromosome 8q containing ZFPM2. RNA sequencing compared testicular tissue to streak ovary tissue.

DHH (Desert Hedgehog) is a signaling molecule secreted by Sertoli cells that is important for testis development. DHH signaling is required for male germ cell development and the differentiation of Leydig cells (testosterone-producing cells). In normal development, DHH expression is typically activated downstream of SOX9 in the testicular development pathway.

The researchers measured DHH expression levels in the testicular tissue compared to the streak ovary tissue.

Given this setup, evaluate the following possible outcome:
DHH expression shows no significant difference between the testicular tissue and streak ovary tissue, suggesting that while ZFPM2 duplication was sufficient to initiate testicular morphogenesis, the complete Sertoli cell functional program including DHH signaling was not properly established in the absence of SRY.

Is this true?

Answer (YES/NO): NO